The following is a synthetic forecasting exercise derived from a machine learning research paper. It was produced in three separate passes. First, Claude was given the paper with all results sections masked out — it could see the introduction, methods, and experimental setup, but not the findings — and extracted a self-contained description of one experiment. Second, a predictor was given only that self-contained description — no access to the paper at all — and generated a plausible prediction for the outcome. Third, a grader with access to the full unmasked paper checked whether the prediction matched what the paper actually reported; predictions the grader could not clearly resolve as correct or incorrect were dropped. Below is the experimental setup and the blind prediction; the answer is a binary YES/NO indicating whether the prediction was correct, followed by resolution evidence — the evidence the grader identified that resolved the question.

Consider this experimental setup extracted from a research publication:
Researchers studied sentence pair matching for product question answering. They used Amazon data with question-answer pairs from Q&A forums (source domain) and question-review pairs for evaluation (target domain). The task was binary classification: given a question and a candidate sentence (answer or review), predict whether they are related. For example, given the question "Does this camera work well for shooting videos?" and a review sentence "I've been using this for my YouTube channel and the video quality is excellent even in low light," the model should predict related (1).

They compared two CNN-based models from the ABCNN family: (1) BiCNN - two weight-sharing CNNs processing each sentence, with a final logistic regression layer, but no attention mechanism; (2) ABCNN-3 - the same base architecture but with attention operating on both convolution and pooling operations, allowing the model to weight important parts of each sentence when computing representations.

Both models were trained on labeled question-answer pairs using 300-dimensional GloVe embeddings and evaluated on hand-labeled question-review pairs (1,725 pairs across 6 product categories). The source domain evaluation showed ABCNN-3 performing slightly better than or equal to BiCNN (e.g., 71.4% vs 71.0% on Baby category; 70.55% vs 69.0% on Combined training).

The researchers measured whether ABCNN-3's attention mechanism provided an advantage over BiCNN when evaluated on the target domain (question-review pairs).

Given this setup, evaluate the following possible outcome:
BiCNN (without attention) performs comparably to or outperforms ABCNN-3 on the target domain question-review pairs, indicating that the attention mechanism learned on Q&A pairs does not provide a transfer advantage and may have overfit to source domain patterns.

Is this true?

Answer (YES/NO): YES